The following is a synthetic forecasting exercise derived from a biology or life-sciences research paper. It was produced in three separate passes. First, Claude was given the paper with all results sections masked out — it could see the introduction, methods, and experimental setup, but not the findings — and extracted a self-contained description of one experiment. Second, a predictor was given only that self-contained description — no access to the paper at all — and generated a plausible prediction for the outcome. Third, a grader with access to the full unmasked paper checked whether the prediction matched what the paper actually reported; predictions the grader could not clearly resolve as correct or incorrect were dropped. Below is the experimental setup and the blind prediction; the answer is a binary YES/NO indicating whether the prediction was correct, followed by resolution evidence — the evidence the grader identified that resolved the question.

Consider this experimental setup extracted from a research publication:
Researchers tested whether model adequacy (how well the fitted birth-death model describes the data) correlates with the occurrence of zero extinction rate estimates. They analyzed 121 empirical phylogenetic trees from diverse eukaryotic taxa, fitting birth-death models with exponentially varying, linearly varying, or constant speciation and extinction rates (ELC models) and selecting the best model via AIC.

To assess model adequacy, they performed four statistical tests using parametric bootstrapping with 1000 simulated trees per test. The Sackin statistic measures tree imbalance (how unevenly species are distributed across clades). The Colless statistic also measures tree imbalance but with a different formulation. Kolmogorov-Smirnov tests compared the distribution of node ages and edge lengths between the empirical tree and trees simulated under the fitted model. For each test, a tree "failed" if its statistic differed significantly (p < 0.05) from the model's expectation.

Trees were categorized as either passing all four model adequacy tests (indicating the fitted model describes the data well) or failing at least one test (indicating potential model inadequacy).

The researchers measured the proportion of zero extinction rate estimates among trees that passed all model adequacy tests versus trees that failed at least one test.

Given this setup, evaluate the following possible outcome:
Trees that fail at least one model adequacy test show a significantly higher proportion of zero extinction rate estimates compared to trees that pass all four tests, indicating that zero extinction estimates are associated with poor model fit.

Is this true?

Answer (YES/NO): NO